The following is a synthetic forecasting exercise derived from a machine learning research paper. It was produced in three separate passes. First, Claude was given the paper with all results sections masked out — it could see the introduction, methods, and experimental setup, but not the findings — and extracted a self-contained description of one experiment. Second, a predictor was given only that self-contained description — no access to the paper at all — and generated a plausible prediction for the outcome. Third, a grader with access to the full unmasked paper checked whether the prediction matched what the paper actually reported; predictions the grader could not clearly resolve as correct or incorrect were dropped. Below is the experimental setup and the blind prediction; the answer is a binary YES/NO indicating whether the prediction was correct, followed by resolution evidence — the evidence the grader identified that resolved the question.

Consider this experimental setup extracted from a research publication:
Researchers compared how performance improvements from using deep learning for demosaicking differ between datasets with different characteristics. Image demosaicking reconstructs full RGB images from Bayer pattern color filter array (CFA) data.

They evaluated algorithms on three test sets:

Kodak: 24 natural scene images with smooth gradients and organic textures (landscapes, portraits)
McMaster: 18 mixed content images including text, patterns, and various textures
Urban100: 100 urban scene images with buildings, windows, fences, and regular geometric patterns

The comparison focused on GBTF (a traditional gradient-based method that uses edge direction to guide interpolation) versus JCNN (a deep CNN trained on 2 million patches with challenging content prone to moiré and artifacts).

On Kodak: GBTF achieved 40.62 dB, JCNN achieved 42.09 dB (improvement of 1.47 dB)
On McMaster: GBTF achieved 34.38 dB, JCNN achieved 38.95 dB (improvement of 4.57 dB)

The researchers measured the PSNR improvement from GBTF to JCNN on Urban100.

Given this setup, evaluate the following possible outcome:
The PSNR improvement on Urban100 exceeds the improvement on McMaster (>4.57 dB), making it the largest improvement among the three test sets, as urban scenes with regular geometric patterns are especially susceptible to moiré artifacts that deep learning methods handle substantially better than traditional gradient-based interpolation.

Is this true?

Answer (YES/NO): NO